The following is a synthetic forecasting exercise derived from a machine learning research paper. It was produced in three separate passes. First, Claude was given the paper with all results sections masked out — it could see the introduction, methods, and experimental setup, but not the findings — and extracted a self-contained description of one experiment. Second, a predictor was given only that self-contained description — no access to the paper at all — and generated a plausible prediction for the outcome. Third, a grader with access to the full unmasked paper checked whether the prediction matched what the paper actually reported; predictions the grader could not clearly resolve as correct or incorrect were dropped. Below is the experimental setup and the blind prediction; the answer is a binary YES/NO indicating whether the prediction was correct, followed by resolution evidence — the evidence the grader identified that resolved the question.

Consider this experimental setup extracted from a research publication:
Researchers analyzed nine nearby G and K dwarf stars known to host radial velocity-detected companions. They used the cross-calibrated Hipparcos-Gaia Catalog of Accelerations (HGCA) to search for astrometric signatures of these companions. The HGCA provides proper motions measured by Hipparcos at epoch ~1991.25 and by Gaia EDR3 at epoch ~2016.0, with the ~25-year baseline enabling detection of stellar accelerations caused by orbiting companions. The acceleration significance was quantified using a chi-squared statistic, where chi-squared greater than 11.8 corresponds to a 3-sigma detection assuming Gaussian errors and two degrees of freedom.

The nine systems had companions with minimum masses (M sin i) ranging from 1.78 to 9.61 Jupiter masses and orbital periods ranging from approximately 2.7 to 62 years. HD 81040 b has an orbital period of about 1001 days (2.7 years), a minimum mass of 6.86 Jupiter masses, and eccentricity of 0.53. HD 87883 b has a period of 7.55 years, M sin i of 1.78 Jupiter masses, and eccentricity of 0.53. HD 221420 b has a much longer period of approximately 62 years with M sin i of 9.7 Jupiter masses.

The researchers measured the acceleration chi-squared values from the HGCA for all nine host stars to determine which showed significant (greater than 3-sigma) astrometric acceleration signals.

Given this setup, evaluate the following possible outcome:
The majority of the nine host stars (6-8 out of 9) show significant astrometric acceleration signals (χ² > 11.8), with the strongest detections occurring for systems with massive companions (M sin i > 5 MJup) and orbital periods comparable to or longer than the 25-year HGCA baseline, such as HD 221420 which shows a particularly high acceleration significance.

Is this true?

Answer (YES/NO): NO